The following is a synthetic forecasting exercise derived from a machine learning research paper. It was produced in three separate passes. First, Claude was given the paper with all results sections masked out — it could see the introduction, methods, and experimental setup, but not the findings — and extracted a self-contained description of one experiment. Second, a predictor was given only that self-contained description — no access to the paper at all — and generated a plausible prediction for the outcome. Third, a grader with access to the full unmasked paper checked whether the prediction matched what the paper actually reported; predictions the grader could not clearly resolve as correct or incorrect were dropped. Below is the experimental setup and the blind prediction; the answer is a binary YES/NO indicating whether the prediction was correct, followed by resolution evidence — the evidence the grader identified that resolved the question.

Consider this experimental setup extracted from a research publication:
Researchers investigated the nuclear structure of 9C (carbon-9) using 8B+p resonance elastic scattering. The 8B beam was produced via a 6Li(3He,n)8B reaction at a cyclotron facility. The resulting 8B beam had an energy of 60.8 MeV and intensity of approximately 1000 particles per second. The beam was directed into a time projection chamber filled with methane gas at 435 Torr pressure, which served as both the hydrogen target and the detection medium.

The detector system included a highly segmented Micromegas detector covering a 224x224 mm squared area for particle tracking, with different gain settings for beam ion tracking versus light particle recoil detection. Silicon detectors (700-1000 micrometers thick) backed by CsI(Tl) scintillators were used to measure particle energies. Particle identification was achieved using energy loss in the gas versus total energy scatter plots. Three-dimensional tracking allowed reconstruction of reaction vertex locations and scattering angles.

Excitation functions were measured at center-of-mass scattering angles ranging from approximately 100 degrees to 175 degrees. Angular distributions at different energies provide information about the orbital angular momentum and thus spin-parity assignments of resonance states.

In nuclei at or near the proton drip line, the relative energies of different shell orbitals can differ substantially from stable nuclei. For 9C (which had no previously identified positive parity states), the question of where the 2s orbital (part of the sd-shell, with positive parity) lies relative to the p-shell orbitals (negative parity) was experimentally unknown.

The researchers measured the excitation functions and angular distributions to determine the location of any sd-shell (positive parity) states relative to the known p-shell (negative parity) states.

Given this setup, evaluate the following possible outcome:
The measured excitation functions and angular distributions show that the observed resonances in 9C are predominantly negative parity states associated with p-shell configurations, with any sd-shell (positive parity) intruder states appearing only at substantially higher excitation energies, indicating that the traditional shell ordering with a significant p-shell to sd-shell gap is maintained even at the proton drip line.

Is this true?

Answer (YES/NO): NO